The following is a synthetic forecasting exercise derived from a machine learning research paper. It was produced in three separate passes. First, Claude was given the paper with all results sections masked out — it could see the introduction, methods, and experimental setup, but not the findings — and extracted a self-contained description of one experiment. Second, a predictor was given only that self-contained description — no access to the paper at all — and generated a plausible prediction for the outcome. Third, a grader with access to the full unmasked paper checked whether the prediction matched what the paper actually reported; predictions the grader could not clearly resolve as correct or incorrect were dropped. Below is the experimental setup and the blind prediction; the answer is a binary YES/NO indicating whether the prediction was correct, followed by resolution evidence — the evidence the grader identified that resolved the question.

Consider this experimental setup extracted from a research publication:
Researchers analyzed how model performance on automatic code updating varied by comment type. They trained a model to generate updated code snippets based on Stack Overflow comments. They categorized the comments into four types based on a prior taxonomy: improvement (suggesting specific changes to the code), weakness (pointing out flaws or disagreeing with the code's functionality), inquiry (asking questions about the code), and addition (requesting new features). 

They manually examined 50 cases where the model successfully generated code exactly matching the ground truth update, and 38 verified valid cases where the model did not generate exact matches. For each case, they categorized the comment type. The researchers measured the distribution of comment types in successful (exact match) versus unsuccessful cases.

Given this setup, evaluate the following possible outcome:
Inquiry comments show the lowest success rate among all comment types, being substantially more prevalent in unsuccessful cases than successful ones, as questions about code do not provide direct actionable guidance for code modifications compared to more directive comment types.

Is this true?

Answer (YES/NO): NO